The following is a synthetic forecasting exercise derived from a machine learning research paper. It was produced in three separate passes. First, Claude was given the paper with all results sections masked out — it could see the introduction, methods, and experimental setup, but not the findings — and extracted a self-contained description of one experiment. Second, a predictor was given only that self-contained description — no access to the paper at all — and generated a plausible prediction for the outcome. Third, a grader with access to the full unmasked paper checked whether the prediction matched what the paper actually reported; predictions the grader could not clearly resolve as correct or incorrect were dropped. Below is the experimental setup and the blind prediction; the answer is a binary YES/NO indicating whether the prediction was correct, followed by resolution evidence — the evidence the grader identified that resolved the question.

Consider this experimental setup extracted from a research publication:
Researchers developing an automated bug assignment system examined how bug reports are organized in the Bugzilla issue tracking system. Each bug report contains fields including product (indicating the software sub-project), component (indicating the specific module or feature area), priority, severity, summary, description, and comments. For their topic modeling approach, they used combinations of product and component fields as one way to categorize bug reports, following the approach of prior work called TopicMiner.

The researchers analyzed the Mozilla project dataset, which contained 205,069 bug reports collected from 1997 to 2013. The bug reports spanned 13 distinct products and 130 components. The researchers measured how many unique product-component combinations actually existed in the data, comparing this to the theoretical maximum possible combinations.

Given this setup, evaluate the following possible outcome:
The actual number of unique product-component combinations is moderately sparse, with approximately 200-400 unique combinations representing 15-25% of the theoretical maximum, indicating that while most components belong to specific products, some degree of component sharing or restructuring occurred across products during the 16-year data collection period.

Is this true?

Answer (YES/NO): NO